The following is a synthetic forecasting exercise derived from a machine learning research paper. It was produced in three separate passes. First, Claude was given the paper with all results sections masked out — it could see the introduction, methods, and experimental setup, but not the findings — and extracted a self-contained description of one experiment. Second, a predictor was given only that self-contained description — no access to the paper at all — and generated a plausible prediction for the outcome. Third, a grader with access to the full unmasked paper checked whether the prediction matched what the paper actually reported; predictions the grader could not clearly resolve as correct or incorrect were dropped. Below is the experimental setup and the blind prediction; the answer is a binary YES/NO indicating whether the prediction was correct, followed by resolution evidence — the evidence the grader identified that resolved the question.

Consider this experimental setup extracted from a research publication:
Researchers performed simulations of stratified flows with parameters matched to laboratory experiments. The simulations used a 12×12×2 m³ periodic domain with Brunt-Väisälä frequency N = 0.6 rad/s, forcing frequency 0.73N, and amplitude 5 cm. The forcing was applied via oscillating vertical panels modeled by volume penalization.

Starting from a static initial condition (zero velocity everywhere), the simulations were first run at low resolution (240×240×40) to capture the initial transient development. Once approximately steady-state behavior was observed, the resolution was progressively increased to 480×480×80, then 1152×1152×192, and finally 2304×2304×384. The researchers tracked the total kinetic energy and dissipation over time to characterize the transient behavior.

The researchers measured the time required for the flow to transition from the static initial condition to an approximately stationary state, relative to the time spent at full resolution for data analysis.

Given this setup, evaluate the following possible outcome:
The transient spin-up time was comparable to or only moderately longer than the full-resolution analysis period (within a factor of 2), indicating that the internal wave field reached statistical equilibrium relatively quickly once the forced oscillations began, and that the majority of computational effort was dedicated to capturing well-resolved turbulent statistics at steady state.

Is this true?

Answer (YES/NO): NO